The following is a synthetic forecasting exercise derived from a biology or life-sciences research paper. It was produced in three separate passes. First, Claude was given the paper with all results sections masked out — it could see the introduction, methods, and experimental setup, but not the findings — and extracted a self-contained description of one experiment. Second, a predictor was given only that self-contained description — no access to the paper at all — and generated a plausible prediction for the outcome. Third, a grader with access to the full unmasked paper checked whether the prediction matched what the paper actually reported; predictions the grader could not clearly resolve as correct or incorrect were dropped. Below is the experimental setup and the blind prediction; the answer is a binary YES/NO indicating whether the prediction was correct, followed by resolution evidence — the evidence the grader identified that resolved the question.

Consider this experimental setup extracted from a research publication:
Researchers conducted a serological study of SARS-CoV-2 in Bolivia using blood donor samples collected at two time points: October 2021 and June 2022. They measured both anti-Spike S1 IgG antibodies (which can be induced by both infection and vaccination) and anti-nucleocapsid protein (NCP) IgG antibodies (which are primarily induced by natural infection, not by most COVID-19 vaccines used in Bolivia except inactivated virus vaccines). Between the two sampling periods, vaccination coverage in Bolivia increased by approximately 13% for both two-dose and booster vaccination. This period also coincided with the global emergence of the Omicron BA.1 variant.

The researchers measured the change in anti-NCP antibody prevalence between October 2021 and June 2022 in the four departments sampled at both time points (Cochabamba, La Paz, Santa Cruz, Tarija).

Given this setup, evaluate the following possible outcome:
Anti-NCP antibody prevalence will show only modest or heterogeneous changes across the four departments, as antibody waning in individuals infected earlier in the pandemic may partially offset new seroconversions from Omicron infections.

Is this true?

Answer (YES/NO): NO